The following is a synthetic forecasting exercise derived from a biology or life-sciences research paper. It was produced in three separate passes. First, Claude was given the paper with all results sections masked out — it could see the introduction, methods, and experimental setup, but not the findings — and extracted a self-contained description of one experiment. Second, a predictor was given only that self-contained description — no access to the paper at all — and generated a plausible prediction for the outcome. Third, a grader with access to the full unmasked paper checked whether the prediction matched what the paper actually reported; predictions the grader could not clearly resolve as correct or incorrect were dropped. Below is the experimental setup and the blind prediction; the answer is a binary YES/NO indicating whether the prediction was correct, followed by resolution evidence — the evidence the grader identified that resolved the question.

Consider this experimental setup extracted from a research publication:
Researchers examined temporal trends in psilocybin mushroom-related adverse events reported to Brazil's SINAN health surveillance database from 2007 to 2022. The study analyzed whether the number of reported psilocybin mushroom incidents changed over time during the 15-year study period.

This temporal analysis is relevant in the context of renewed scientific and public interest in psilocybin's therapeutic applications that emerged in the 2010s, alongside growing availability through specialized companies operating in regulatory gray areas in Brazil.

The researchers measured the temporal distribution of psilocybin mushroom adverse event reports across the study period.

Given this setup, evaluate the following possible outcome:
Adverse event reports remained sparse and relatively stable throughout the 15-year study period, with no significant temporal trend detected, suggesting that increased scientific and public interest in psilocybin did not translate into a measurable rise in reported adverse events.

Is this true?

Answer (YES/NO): NO